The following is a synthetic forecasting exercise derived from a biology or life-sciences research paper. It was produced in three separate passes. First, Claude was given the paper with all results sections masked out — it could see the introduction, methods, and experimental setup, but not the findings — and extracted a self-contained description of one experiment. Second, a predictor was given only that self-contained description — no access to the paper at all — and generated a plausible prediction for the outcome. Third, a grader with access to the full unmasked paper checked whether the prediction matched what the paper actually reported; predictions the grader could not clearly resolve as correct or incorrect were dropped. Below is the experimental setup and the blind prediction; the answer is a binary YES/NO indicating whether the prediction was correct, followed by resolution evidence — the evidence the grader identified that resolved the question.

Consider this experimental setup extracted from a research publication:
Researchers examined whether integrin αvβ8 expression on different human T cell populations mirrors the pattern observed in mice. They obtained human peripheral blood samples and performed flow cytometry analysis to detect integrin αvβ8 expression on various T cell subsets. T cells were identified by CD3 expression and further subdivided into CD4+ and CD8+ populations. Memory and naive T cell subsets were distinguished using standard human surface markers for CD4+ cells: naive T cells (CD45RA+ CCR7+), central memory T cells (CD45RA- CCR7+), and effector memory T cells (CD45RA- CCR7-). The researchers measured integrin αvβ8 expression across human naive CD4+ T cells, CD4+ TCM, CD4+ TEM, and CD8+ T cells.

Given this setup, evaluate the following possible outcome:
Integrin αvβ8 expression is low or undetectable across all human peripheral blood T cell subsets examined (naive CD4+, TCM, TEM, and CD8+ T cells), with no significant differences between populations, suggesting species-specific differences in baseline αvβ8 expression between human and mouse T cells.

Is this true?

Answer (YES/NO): NO